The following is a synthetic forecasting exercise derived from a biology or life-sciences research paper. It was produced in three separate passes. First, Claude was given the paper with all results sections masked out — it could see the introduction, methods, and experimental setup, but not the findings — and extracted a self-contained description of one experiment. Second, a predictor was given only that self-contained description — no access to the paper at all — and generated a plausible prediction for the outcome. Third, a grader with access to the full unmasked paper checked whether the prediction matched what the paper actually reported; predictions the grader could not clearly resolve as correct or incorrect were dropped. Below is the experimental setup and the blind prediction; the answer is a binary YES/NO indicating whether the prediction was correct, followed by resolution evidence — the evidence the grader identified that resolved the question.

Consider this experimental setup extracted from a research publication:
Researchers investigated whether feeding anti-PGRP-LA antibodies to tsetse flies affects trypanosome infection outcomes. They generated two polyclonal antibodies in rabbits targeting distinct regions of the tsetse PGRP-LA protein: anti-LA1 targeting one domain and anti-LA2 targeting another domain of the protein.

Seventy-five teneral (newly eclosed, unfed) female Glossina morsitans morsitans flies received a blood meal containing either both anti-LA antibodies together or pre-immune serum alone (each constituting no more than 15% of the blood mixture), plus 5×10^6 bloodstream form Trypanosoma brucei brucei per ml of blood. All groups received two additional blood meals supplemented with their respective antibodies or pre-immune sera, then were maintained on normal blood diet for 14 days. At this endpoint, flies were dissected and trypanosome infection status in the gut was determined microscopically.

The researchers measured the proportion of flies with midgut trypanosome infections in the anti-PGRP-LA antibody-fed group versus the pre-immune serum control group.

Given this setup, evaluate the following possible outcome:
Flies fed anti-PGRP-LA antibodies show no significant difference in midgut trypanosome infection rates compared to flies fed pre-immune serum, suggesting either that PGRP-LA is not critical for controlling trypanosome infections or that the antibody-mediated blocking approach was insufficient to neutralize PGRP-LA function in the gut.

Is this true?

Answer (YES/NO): NO